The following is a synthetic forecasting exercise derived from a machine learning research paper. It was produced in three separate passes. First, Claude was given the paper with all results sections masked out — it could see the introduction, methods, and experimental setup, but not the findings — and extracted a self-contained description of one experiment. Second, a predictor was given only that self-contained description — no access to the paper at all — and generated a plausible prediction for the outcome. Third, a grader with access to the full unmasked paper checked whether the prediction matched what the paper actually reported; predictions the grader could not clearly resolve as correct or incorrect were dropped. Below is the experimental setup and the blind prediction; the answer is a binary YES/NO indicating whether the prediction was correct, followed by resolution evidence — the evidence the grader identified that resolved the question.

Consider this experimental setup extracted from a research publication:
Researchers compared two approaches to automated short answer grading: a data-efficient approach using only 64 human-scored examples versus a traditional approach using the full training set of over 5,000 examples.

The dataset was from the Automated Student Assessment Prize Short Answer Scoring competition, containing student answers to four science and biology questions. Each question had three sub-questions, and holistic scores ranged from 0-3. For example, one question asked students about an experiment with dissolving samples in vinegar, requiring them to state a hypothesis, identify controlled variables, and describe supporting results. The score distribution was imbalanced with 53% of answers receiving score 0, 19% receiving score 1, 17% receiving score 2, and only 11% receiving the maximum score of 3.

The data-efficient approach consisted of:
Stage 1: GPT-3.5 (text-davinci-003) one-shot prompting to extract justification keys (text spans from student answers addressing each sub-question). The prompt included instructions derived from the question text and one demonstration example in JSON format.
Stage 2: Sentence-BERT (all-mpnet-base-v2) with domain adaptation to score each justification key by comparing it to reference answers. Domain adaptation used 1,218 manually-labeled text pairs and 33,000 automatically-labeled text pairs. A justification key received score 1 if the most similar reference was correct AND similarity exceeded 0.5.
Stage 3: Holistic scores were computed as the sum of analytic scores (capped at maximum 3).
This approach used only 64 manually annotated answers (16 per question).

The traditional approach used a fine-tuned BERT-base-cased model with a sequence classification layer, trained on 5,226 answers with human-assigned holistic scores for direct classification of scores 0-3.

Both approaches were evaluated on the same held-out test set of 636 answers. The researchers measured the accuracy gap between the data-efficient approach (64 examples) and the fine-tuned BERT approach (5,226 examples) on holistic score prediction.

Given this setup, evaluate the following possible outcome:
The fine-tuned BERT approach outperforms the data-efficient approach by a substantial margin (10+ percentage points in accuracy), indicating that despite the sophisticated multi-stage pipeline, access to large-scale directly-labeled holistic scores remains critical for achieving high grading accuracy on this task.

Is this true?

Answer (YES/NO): NO